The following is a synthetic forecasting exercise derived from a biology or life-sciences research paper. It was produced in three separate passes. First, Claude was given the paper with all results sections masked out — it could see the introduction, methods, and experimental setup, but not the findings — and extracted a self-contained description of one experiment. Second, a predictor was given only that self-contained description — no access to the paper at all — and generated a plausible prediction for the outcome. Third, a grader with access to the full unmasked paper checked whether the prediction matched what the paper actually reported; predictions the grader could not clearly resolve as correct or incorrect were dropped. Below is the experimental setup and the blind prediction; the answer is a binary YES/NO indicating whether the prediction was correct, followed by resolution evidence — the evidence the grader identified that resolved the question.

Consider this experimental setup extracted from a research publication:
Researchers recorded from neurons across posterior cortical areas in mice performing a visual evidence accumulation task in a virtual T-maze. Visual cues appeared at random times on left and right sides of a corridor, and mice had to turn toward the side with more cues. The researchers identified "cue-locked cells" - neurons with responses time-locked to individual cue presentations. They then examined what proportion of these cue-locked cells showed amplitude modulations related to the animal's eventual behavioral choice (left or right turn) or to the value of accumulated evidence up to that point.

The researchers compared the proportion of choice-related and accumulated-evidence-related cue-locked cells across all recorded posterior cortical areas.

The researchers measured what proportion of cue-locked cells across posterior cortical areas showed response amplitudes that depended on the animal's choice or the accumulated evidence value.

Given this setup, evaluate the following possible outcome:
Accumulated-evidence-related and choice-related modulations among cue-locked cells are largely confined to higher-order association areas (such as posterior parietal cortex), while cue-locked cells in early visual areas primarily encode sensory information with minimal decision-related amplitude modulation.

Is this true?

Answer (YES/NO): NO